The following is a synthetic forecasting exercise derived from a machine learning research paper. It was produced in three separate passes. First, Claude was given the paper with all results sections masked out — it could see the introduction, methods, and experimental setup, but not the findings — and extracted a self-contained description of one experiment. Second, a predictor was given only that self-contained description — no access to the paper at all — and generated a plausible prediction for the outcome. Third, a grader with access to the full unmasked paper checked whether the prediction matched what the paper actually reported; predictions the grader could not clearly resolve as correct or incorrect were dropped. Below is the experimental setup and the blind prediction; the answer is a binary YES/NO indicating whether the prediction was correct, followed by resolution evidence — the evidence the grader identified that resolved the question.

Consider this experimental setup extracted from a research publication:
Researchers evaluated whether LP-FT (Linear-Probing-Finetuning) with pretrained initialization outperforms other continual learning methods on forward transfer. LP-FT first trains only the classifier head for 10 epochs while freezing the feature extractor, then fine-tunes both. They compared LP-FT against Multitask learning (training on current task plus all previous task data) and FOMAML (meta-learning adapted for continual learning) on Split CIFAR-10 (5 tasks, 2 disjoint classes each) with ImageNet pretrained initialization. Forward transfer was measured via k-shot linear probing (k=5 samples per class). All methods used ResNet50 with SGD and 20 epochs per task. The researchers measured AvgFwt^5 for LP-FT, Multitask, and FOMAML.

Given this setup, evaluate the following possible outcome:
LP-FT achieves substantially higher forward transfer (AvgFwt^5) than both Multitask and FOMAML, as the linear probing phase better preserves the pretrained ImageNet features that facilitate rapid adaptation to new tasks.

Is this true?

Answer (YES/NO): YES